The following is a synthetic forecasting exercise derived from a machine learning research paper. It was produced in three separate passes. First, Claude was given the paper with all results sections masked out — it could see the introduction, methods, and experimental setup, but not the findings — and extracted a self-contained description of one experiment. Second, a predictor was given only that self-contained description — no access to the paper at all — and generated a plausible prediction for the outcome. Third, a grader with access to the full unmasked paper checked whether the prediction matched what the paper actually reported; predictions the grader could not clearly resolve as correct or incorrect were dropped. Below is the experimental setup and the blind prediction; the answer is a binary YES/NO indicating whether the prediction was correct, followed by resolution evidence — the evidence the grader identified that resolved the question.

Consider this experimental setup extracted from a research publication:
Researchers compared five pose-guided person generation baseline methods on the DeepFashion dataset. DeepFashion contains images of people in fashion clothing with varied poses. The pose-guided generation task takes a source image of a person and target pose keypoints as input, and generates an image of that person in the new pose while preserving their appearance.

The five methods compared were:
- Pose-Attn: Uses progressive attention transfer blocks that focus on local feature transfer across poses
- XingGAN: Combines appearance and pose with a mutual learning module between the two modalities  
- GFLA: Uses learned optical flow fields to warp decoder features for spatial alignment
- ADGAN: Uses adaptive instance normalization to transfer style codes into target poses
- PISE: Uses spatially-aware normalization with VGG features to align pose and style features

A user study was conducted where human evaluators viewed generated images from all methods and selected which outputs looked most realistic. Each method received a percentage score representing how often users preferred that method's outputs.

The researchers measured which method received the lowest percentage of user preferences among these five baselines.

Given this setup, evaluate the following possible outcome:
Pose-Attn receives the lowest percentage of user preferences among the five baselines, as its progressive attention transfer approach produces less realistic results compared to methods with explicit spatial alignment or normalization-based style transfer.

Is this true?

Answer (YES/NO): NO